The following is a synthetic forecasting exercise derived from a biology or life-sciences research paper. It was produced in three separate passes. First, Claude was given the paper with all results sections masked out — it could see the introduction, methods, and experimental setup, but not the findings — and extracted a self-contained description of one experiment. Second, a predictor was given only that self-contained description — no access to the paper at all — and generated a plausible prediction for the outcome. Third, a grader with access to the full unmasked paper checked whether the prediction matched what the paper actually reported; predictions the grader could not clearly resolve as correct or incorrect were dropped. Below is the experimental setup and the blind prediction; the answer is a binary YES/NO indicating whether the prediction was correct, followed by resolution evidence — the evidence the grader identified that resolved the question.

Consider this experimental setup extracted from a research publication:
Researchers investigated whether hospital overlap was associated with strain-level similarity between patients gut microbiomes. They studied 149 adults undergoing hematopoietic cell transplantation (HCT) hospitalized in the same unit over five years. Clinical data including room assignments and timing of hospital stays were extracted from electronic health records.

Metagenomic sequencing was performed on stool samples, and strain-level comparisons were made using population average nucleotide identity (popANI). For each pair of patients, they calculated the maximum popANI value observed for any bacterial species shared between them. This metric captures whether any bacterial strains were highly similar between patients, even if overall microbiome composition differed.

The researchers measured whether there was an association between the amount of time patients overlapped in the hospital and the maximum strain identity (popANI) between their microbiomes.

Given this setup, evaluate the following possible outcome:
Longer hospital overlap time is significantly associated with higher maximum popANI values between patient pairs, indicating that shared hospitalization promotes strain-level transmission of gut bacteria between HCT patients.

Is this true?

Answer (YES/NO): YES